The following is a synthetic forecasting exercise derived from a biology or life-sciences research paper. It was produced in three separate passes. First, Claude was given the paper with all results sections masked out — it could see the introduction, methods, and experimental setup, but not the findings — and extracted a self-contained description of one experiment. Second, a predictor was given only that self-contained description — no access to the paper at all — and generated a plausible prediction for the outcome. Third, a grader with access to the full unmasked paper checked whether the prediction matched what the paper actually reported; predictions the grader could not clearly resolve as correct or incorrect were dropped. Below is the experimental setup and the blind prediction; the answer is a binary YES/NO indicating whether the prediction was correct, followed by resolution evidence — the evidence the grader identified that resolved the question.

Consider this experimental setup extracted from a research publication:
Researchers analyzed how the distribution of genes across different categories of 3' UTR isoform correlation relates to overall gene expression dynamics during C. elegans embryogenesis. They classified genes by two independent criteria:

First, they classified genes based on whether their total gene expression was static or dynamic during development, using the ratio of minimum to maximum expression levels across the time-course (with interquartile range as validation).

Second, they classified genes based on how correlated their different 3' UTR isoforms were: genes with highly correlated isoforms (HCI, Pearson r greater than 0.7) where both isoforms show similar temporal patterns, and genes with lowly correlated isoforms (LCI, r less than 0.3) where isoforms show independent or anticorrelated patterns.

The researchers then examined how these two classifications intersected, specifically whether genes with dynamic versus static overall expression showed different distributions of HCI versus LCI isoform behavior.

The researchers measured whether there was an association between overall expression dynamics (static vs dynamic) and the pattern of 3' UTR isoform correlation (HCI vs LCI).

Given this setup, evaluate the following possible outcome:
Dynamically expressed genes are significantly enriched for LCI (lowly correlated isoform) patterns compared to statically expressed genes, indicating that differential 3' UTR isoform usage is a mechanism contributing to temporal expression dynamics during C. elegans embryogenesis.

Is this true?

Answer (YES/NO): NO